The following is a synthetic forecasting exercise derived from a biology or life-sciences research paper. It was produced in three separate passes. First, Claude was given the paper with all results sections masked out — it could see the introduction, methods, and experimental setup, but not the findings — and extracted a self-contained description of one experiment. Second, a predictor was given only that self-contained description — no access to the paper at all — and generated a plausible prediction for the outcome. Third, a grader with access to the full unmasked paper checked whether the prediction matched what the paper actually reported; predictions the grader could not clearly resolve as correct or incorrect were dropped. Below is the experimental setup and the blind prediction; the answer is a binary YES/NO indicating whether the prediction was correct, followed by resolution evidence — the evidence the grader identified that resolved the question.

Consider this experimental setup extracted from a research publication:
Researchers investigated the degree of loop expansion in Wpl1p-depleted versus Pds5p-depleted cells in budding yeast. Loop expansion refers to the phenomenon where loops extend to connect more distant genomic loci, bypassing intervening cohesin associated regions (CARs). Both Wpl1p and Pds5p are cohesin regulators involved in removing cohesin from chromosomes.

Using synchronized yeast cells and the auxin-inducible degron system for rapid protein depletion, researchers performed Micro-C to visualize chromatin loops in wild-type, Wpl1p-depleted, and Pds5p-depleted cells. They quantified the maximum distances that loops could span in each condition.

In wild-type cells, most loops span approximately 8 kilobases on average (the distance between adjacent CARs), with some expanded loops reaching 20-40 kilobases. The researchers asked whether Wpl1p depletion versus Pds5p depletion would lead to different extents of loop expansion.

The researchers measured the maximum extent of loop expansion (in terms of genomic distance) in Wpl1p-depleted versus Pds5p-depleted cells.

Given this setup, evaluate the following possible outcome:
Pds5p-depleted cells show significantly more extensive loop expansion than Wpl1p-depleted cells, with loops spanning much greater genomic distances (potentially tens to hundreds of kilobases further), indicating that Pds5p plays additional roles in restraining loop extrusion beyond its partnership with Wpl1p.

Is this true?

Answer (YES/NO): YES